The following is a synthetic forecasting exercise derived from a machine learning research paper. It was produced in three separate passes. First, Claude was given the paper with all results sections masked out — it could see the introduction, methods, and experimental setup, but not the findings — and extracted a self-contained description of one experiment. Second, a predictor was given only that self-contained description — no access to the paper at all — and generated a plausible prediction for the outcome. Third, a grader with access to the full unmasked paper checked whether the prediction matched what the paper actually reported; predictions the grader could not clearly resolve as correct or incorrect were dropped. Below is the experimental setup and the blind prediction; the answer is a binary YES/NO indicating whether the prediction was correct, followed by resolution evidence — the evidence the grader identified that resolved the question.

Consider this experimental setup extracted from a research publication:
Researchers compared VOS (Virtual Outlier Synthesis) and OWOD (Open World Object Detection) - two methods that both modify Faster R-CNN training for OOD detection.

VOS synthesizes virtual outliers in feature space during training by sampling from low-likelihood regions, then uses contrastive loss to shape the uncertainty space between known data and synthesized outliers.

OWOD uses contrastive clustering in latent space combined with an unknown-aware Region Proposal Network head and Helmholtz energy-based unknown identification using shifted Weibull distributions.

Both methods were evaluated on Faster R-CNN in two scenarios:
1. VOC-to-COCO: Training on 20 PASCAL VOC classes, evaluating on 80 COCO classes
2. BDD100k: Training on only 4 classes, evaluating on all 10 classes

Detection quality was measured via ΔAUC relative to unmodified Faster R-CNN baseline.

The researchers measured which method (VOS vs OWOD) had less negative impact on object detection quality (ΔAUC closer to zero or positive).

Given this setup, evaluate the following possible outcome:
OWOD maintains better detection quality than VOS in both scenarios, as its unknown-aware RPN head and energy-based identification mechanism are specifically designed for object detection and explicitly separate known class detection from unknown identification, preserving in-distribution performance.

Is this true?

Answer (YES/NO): YES